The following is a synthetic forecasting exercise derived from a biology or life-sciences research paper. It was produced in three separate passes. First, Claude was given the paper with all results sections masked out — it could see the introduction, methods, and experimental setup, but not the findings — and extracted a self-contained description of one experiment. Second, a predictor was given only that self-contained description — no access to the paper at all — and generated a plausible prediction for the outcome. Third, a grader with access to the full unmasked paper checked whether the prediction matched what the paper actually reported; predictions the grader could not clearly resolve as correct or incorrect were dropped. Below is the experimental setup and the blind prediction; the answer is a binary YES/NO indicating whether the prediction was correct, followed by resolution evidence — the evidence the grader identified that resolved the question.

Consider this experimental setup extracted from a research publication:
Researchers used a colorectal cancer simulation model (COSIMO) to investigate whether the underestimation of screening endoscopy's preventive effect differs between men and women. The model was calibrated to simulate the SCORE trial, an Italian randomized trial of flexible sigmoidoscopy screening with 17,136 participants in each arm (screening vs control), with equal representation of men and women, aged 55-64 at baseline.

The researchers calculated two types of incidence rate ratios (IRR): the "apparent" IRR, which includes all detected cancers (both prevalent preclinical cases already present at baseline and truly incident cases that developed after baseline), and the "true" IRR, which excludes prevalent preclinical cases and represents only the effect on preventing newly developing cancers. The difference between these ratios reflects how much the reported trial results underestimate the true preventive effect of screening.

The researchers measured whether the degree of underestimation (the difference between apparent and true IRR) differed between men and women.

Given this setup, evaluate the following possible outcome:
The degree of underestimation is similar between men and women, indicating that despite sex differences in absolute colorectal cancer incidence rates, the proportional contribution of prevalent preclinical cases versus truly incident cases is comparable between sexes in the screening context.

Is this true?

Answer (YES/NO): YES